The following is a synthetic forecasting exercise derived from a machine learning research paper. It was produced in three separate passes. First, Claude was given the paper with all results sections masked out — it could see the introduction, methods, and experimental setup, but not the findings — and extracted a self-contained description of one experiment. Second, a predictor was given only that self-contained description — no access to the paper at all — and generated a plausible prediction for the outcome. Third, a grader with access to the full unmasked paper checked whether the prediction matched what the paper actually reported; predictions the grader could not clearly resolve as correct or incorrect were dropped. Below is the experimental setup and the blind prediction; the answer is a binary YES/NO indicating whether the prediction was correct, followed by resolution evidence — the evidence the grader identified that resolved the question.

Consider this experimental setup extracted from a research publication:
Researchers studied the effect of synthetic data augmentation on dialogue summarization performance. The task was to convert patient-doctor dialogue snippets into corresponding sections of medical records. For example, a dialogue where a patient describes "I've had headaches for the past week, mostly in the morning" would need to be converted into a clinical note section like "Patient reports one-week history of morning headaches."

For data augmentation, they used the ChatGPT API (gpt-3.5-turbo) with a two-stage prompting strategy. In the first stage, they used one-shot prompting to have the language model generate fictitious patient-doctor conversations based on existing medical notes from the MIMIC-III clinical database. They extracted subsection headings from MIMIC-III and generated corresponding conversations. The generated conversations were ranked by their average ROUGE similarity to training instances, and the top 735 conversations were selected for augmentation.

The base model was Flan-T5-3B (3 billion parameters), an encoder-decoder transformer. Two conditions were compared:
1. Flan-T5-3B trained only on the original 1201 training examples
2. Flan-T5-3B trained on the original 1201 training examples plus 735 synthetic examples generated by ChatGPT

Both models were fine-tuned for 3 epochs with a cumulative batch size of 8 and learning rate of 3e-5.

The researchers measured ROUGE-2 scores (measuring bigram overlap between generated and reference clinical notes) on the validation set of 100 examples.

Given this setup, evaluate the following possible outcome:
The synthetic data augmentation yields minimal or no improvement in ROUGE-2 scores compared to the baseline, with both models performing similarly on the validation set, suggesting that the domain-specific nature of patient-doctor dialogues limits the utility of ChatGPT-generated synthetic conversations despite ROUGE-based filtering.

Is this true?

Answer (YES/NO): YES